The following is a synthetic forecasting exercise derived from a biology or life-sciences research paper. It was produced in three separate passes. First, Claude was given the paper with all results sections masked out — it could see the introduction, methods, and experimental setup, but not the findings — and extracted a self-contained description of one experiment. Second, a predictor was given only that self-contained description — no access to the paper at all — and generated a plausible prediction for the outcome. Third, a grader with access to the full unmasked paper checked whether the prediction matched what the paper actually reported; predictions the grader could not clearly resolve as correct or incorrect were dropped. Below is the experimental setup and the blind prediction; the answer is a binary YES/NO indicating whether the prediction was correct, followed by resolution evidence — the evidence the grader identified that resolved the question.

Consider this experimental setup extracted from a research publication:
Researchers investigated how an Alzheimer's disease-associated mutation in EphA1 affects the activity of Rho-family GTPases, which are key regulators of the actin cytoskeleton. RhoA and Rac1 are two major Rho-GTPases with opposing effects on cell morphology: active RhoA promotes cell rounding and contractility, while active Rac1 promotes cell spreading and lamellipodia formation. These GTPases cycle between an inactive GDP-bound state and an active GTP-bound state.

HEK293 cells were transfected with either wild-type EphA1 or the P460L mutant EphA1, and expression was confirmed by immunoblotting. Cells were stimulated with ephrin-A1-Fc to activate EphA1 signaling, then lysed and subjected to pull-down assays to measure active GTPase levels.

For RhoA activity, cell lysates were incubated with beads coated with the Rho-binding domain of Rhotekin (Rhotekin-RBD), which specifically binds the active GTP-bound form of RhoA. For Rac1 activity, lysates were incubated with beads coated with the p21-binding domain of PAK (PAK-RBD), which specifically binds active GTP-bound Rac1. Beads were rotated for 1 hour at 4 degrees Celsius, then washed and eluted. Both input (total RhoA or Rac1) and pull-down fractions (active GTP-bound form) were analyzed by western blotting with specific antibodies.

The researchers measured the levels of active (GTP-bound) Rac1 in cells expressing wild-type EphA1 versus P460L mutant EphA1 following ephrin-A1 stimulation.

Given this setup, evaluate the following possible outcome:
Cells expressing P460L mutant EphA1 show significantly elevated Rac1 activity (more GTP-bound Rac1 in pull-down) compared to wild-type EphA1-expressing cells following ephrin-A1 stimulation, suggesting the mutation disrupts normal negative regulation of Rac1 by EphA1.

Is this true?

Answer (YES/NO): NO